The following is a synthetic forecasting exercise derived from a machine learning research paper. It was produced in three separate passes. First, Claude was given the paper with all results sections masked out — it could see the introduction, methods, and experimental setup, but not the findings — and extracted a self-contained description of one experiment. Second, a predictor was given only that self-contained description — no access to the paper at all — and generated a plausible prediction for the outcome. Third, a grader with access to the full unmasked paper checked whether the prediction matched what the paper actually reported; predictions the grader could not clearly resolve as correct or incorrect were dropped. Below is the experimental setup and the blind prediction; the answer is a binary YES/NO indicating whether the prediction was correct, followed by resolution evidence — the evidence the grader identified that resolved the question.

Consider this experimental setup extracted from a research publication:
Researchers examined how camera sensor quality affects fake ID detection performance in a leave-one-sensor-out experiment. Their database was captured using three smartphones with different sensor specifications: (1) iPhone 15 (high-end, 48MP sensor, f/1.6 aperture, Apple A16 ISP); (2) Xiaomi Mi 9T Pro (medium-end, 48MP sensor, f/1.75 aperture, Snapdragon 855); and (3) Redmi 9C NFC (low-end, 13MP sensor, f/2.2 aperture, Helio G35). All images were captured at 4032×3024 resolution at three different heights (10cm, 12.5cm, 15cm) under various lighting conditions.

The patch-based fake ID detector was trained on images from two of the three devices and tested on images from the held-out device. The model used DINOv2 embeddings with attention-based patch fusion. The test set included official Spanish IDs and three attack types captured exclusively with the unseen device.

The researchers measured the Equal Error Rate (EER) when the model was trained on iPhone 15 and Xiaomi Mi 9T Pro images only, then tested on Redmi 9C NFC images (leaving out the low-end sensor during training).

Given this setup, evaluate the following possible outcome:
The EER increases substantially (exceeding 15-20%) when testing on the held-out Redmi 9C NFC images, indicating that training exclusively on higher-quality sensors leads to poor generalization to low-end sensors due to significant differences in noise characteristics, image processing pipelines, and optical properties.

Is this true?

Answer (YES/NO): NO